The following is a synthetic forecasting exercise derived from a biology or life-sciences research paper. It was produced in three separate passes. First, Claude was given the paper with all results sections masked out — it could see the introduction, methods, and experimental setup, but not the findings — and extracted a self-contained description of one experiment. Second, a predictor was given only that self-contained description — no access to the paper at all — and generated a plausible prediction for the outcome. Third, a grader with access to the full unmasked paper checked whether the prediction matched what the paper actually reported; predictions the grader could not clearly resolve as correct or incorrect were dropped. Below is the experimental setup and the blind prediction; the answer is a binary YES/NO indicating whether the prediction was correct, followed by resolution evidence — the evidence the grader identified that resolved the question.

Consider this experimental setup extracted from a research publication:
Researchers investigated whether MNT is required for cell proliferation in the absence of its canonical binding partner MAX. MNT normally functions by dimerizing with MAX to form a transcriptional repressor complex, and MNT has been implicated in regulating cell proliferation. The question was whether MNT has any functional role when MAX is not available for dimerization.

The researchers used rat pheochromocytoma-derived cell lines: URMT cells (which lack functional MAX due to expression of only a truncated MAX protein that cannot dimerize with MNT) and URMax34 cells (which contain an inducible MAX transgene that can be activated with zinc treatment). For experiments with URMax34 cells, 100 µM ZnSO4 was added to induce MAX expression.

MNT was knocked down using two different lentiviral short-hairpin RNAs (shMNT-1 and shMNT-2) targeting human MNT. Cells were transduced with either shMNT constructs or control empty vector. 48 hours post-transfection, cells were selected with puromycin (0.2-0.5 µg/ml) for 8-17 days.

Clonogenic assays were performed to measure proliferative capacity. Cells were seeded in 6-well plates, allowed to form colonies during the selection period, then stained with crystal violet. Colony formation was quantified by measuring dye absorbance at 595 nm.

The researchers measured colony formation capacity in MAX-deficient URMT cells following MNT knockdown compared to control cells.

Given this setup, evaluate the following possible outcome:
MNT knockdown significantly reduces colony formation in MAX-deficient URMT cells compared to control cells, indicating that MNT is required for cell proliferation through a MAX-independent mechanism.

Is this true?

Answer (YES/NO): YES